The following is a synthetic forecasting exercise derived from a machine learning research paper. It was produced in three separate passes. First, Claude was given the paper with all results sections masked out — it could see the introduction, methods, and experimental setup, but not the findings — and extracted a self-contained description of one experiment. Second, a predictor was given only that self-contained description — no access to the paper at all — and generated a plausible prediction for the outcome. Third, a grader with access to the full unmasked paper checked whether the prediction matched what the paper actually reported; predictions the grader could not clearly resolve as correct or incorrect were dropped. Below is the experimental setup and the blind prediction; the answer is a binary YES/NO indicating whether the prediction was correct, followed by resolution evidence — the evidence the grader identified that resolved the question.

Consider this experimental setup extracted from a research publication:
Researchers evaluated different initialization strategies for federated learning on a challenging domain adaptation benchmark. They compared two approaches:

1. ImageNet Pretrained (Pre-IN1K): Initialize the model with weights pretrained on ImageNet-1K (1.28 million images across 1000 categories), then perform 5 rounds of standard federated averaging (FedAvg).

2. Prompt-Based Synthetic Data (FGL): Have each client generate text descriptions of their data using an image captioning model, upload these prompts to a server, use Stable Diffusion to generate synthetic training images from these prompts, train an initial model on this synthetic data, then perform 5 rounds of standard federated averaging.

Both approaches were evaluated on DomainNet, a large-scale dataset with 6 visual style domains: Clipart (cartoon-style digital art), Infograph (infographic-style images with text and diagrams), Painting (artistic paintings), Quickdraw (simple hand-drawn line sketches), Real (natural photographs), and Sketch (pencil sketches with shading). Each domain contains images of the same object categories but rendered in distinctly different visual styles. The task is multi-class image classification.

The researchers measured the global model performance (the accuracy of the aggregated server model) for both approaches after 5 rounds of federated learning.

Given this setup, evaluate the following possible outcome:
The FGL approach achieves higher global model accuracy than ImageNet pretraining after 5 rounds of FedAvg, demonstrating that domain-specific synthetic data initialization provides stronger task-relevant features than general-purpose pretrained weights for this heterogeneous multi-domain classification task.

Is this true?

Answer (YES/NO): YES